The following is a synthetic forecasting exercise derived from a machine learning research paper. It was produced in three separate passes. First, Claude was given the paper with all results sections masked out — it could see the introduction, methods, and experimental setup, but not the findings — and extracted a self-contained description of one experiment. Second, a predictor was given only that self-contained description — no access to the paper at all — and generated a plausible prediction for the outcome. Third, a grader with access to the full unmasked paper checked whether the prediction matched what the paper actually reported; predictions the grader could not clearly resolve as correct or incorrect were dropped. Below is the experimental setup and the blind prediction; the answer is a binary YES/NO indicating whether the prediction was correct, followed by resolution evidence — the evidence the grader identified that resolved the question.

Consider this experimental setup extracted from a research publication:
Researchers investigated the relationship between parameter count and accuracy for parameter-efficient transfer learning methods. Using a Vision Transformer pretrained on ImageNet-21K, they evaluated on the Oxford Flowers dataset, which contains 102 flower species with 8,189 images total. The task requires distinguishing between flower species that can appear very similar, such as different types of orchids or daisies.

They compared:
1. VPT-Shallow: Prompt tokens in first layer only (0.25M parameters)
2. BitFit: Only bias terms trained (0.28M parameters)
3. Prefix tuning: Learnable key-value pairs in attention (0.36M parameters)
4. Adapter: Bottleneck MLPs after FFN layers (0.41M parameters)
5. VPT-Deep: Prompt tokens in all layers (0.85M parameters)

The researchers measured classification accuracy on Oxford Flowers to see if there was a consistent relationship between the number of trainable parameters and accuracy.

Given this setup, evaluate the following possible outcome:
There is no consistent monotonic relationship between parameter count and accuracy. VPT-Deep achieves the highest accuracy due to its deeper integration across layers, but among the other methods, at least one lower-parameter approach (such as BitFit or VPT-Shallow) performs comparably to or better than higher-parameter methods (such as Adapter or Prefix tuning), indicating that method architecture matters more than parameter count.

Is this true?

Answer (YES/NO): YES